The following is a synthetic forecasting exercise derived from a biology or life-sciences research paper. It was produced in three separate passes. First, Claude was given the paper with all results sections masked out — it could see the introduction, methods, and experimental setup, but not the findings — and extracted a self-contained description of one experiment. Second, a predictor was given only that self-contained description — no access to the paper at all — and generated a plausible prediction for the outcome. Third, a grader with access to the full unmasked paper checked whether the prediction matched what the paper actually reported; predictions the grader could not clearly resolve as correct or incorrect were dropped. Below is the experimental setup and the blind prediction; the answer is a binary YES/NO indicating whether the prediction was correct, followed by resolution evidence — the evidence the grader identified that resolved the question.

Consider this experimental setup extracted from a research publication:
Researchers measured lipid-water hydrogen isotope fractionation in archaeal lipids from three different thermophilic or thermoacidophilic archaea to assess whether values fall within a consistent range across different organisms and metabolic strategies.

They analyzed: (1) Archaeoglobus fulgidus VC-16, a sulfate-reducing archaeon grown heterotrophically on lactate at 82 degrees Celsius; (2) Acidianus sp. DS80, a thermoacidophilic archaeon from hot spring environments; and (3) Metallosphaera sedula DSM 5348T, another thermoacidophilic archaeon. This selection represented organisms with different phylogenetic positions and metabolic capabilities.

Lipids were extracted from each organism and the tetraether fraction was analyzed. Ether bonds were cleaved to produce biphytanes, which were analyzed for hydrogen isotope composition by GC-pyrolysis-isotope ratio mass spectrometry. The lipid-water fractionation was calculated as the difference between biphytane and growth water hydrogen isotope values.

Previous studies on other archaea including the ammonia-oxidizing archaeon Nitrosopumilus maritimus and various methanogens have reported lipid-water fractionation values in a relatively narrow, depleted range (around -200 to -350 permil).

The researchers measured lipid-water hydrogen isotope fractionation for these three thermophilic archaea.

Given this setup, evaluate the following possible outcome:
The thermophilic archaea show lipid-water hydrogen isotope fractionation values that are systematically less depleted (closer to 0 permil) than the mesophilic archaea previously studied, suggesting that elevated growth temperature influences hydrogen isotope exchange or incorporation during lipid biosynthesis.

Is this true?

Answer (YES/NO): NO